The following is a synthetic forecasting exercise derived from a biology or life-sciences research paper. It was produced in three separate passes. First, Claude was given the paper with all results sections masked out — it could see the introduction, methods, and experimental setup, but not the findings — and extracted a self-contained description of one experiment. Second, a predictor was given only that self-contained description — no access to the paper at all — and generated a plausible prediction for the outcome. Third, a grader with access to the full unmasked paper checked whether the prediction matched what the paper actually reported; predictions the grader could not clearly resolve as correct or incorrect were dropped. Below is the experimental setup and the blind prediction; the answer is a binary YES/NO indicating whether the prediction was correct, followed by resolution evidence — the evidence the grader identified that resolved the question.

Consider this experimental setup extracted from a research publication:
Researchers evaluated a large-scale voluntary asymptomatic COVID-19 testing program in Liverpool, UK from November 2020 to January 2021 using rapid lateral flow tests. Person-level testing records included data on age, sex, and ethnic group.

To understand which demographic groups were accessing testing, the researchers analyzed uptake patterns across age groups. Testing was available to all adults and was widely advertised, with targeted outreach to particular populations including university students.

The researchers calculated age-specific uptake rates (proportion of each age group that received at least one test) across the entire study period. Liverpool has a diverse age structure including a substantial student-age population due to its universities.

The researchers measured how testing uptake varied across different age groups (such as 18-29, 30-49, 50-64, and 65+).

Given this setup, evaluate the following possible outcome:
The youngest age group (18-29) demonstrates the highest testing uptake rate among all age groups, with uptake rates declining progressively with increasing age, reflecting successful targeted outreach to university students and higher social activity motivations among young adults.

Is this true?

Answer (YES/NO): NO